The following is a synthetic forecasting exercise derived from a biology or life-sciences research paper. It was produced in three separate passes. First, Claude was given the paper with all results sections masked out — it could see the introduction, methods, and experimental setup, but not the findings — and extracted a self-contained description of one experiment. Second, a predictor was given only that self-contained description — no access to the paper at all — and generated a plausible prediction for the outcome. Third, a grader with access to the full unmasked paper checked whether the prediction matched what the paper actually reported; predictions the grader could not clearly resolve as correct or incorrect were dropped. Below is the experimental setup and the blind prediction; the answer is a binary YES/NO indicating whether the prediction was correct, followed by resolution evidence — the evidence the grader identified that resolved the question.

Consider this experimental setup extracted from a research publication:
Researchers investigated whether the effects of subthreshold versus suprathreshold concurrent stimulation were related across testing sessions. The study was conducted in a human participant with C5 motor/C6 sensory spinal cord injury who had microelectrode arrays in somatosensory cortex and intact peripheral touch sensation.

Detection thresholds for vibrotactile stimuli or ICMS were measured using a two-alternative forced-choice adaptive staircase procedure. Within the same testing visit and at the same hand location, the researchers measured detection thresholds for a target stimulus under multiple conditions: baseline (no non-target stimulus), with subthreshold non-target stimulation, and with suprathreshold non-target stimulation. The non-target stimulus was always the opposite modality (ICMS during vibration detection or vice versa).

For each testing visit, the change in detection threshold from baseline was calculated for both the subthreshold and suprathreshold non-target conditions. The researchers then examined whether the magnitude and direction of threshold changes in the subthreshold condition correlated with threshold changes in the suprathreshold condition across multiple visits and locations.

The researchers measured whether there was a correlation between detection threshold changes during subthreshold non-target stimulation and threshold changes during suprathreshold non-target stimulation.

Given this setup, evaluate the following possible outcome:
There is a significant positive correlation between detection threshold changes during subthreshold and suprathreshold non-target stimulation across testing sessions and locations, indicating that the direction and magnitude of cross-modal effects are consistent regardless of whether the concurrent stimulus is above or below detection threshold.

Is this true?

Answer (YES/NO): NO